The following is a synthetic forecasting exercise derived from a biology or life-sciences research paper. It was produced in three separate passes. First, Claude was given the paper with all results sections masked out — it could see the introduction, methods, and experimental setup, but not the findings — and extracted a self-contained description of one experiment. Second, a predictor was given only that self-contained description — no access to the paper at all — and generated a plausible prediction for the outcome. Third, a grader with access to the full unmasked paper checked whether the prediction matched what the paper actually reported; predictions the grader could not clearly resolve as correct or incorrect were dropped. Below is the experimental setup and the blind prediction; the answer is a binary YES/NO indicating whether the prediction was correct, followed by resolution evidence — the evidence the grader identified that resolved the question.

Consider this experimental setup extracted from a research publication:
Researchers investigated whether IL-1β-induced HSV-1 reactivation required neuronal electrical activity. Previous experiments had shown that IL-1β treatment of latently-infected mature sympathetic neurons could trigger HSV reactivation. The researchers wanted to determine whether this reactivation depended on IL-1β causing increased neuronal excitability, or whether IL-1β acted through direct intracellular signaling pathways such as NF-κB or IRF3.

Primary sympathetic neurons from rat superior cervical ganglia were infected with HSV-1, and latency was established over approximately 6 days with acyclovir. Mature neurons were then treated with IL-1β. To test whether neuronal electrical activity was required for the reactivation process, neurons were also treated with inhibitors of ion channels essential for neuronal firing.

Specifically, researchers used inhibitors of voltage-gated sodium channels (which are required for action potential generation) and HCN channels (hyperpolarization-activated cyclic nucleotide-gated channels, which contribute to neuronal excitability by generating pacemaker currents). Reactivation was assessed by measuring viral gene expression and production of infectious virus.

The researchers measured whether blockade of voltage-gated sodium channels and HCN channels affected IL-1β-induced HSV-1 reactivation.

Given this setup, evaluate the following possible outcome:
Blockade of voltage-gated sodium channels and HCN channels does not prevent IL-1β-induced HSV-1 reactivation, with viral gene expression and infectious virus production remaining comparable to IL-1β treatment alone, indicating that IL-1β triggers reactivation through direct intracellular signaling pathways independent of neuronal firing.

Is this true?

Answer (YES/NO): NO